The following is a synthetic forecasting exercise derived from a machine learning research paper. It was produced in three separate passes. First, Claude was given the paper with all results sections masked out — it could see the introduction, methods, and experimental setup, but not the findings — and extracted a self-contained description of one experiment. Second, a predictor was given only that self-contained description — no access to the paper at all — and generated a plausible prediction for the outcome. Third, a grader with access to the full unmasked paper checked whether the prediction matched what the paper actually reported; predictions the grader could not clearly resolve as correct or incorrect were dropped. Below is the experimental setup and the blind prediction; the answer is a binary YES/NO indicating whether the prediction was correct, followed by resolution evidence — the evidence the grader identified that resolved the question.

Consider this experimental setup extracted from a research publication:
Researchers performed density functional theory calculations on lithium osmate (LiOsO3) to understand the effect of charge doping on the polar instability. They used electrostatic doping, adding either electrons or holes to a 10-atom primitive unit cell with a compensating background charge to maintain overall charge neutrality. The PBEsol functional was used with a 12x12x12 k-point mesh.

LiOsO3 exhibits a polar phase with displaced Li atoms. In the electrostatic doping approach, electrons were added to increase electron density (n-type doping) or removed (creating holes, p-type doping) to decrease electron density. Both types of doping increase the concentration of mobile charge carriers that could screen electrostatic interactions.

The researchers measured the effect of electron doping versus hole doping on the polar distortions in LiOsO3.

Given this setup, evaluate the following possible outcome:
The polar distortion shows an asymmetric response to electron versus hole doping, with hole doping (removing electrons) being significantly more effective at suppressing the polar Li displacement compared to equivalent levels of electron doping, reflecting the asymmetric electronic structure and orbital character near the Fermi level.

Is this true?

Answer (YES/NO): NO